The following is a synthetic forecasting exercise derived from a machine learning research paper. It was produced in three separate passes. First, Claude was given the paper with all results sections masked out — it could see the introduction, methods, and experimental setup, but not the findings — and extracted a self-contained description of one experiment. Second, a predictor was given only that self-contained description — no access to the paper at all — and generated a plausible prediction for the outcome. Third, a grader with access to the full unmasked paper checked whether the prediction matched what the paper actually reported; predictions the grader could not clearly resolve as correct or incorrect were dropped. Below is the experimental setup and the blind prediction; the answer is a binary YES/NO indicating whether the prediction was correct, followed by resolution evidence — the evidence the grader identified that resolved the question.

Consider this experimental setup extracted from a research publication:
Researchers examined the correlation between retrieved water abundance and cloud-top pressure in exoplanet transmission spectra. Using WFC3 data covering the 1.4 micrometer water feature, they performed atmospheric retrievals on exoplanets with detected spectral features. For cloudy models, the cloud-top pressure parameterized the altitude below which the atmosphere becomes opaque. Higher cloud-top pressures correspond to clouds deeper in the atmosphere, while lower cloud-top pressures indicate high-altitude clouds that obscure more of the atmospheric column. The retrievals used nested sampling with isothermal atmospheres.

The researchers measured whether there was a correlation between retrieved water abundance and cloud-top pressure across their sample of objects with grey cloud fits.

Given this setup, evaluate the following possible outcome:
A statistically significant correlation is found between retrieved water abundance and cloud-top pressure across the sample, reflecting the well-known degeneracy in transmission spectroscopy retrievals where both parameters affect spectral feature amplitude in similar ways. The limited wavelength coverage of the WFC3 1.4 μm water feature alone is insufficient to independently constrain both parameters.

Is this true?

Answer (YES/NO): YES